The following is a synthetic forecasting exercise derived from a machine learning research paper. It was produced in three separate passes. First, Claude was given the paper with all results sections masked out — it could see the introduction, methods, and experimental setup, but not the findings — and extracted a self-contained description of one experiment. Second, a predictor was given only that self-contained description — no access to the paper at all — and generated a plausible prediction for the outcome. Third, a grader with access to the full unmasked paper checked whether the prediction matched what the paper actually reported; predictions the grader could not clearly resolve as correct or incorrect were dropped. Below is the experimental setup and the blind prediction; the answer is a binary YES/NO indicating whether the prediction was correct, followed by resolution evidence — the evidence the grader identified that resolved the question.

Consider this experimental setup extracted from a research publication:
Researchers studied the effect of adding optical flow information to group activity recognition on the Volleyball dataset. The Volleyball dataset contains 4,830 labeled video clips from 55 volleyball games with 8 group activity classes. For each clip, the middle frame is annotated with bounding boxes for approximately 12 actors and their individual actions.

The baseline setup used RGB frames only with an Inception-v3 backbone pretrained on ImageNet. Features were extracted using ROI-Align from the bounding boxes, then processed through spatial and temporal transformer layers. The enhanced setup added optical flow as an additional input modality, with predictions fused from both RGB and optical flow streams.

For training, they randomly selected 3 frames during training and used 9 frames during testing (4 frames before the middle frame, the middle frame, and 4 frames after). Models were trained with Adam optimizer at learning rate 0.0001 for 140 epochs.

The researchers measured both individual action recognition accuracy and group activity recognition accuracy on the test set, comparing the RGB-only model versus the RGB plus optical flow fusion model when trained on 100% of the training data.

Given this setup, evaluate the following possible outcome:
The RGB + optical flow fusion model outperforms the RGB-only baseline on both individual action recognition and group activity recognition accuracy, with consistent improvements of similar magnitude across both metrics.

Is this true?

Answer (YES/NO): YES